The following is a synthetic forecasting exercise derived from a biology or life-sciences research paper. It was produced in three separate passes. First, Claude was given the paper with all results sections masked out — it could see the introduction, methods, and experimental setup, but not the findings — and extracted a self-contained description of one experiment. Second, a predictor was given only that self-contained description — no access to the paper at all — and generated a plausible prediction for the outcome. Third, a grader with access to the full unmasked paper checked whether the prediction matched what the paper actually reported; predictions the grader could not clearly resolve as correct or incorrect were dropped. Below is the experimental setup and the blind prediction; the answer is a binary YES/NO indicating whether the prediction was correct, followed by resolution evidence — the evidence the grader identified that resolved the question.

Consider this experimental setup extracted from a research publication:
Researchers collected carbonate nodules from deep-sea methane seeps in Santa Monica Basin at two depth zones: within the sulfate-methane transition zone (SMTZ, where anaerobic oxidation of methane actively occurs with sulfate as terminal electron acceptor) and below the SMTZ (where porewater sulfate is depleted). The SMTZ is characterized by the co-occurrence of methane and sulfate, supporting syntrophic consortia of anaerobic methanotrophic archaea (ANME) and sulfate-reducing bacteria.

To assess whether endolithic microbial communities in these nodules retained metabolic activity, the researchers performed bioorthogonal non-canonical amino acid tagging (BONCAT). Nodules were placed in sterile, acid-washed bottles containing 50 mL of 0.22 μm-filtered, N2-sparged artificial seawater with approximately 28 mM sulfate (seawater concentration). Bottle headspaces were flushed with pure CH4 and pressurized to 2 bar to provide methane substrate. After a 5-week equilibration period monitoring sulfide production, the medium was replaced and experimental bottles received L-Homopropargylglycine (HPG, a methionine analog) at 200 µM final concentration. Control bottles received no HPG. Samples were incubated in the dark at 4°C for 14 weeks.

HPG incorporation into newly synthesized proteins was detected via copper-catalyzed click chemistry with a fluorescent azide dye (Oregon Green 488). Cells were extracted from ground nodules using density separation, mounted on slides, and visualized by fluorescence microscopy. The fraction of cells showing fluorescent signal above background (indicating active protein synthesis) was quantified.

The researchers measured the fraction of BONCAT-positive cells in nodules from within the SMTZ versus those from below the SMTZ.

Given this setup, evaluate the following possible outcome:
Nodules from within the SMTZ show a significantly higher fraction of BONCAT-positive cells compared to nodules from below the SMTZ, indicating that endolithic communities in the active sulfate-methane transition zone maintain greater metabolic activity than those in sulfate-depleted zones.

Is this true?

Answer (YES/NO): YES